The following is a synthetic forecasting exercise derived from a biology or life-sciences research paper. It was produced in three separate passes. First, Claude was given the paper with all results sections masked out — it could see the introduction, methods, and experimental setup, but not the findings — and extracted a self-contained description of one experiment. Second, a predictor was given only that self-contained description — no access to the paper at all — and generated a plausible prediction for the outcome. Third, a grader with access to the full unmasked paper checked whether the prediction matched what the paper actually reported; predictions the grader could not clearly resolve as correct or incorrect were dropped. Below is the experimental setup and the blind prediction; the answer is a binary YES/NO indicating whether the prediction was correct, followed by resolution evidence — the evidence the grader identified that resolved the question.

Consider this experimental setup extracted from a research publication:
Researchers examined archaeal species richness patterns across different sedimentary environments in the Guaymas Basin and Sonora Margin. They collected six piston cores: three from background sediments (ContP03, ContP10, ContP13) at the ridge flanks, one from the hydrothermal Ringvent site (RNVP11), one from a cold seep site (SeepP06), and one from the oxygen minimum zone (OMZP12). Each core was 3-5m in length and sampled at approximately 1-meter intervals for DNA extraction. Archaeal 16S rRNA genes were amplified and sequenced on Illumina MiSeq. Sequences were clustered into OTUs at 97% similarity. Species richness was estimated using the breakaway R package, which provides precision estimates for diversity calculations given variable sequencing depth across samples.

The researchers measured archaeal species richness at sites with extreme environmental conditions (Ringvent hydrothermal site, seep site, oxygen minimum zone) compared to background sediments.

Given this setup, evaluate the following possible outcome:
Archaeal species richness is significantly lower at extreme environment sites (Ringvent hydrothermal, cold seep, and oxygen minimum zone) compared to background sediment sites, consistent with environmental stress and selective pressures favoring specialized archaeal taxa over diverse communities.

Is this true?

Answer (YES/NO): NO